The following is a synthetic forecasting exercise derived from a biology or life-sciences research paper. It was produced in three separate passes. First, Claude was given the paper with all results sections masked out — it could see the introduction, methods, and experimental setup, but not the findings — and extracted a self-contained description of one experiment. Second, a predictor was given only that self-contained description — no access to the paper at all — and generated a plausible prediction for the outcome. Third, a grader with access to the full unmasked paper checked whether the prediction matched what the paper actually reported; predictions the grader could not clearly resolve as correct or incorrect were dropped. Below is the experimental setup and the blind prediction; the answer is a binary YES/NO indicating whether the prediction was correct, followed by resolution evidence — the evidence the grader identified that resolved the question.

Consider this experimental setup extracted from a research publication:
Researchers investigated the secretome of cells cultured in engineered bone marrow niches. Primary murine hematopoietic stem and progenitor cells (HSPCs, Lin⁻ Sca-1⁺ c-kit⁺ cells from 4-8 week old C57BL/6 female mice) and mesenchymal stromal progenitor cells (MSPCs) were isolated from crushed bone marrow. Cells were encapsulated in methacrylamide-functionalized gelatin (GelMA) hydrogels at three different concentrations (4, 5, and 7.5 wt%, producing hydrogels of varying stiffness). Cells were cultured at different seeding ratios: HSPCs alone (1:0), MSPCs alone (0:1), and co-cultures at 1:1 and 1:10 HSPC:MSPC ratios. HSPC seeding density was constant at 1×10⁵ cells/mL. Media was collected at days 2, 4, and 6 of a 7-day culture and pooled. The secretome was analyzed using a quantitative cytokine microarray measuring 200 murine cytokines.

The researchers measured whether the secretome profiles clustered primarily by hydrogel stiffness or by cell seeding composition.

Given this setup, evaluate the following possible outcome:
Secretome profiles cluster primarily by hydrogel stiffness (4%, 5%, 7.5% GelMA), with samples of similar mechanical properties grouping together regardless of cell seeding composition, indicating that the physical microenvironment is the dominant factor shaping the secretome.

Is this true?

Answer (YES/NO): NO